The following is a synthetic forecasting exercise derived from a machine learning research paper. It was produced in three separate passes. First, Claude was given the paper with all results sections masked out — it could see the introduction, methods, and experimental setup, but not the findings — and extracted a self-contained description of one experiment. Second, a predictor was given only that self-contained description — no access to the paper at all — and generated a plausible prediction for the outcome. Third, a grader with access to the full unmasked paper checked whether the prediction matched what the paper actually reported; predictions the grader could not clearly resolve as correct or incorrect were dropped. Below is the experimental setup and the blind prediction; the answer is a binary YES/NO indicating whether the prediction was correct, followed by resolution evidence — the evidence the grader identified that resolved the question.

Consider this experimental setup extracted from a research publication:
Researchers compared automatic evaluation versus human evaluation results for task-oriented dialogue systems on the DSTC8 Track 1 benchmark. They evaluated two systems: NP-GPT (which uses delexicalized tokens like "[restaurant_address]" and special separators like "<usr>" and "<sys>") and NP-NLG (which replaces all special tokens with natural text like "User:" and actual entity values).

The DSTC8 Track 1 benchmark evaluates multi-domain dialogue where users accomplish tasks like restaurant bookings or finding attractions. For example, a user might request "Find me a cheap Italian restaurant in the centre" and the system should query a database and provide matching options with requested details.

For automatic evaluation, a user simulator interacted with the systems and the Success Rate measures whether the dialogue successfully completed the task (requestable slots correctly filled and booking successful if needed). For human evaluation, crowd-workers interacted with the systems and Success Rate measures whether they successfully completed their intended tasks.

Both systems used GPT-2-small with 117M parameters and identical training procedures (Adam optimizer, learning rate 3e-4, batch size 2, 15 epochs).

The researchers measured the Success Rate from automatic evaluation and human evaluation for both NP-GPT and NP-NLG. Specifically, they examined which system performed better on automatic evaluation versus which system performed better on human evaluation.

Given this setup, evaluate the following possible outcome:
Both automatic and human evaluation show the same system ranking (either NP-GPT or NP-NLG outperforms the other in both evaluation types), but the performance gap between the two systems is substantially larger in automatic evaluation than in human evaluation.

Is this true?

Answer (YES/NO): NO